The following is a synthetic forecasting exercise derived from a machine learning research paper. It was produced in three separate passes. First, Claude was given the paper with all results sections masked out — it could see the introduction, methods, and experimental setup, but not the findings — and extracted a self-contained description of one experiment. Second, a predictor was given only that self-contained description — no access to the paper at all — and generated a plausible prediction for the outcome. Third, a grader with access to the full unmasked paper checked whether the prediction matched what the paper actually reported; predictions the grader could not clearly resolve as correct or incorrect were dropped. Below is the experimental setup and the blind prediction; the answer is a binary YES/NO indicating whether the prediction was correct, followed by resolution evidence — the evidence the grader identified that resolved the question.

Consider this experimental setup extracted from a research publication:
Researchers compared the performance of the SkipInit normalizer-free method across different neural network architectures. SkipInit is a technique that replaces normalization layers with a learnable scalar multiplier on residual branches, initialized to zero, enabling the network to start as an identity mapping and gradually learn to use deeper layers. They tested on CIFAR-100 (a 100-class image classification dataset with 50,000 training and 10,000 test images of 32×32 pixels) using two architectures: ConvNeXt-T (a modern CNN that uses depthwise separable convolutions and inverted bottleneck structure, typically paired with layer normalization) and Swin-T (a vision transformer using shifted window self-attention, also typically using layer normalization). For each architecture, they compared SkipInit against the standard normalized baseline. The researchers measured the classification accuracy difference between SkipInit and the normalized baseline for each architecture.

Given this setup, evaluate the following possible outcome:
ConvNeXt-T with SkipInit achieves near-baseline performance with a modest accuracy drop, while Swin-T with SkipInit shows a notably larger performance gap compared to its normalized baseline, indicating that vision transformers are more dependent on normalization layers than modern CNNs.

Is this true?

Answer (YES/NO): NO